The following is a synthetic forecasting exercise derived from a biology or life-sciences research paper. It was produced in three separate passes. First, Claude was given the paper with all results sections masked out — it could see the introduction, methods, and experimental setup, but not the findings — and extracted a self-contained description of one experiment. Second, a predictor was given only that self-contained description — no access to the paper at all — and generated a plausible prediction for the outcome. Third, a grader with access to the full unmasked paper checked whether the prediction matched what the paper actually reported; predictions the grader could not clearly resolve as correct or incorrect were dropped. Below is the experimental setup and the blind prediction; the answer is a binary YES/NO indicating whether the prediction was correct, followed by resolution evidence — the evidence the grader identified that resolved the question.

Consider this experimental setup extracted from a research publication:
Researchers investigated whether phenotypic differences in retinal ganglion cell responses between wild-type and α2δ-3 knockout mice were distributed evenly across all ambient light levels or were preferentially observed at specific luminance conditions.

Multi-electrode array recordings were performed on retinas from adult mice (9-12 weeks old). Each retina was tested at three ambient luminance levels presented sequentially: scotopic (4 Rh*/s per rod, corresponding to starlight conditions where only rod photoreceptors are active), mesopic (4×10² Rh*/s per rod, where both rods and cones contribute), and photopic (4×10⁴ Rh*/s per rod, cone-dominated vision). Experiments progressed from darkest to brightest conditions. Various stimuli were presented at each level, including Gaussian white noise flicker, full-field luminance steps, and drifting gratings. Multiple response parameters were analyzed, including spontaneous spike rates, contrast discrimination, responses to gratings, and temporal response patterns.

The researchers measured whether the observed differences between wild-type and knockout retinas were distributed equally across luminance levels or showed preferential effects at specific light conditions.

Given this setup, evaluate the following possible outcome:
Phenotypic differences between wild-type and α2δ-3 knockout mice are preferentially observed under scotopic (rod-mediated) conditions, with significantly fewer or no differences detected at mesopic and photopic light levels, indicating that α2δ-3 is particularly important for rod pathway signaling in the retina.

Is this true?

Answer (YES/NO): NO